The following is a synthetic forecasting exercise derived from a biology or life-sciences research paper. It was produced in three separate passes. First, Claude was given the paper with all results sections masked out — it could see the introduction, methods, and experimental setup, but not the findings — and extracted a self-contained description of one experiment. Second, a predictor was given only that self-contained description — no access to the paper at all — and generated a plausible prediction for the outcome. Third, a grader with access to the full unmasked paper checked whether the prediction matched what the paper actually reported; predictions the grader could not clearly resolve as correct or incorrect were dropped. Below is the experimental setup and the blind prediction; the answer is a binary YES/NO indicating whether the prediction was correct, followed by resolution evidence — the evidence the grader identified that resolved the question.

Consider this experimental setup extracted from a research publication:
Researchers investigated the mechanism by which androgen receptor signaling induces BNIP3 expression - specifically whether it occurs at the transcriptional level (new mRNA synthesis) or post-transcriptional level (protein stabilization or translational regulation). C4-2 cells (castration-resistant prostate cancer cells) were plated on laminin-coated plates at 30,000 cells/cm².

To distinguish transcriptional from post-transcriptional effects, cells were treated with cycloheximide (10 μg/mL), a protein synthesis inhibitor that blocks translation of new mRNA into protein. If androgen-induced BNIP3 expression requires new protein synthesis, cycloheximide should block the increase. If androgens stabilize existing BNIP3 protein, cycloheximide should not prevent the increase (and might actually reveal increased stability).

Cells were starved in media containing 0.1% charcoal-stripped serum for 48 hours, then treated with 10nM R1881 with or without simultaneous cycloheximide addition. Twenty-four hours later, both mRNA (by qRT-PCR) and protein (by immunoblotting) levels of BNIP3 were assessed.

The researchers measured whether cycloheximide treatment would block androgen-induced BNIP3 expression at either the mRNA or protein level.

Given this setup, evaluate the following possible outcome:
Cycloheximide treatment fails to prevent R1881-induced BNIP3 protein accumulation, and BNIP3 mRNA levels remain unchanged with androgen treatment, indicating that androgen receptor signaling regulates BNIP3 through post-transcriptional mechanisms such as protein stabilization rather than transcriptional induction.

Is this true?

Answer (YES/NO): NO